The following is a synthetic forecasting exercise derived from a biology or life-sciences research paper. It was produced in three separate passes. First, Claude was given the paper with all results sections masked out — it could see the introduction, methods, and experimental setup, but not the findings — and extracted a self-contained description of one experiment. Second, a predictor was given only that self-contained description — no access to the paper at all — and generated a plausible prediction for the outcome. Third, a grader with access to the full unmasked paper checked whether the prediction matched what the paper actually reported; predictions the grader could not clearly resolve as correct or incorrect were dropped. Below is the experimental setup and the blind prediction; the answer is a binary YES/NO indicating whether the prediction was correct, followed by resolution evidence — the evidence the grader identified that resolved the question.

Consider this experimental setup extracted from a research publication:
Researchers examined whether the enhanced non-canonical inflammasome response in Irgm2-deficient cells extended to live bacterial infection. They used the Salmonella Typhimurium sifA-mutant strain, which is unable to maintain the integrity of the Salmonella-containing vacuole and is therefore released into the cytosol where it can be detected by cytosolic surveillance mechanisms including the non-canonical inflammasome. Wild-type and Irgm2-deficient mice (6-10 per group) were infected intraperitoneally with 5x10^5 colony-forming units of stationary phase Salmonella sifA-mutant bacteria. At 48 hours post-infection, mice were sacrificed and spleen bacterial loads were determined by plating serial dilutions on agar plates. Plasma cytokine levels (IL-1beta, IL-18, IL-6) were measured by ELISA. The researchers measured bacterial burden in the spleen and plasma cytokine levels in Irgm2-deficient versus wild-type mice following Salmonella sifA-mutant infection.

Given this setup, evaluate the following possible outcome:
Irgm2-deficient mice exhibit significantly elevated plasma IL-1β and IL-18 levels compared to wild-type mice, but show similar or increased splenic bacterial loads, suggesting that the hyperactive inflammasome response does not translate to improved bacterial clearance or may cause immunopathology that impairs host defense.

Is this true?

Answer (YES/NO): NO